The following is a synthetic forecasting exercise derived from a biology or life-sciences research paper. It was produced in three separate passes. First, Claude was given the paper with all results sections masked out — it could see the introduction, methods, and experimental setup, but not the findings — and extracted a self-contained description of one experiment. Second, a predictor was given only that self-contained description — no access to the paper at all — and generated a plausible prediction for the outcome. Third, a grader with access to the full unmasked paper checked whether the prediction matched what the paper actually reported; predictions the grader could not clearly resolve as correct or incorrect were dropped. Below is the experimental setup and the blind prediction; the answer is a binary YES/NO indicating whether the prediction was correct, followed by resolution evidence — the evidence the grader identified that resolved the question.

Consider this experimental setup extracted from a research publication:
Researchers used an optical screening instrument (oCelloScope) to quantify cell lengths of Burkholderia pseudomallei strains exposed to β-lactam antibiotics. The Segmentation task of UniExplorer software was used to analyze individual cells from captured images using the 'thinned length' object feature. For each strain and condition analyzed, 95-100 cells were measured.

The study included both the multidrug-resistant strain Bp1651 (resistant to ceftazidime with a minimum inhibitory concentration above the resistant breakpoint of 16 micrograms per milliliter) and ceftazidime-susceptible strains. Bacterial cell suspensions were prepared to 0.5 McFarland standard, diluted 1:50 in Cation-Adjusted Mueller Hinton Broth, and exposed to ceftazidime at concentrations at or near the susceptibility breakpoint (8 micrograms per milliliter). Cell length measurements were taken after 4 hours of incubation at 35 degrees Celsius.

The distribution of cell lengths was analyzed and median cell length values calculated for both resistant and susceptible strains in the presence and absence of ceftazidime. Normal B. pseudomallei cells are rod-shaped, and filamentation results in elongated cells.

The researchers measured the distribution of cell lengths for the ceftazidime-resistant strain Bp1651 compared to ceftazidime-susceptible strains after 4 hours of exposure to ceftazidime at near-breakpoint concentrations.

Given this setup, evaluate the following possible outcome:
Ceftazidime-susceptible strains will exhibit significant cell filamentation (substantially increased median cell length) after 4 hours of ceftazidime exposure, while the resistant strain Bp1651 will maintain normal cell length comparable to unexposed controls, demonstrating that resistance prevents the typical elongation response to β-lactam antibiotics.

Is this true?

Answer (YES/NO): NO